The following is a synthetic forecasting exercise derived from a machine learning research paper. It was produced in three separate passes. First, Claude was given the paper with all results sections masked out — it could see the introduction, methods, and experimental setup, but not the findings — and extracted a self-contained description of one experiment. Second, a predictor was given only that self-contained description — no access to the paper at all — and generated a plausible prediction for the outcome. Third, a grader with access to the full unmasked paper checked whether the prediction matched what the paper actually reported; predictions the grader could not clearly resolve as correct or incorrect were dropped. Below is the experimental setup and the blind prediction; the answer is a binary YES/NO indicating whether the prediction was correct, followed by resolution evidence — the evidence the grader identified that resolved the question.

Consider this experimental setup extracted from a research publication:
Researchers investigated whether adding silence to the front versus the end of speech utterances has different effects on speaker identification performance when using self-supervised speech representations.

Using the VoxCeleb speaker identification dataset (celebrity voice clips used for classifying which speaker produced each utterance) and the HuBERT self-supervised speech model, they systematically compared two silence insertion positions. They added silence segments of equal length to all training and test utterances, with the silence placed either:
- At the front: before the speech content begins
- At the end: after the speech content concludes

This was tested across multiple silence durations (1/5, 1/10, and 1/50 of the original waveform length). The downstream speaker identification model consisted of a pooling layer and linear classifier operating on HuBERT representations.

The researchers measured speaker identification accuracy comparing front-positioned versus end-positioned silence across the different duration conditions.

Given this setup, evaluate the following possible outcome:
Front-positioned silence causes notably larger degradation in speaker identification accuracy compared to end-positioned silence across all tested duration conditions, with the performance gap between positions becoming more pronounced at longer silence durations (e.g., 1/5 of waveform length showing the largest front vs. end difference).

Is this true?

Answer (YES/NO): NO